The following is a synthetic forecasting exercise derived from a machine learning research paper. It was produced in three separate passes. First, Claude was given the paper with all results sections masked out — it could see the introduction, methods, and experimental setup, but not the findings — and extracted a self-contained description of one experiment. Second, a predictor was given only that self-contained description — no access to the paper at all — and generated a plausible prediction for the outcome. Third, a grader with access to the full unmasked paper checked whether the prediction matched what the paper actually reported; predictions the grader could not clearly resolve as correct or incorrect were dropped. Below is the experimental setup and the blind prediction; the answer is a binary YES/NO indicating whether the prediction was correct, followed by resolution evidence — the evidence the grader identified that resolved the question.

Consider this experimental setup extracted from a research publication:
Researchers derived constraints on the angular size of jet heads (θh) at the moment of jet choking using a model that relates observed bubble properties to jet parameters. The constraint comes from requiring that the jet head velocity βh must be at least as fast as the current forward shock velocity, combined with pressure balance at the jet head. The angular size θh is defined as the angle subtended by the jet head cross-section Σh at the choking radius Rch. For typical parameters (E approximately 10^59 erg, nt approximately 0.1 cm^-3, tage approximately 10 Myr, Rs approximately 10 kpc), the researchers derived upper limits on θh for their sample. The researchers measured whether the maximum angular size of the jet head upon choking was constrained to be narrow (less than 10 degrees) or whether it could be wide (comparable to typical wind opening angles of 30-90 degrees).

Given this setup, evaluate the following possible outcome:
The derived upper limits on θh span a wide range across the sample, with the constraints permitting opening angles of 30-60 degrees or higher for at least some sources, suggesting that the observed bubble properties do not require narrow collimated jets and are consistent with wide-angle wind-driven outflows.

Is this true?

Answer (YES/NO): NO